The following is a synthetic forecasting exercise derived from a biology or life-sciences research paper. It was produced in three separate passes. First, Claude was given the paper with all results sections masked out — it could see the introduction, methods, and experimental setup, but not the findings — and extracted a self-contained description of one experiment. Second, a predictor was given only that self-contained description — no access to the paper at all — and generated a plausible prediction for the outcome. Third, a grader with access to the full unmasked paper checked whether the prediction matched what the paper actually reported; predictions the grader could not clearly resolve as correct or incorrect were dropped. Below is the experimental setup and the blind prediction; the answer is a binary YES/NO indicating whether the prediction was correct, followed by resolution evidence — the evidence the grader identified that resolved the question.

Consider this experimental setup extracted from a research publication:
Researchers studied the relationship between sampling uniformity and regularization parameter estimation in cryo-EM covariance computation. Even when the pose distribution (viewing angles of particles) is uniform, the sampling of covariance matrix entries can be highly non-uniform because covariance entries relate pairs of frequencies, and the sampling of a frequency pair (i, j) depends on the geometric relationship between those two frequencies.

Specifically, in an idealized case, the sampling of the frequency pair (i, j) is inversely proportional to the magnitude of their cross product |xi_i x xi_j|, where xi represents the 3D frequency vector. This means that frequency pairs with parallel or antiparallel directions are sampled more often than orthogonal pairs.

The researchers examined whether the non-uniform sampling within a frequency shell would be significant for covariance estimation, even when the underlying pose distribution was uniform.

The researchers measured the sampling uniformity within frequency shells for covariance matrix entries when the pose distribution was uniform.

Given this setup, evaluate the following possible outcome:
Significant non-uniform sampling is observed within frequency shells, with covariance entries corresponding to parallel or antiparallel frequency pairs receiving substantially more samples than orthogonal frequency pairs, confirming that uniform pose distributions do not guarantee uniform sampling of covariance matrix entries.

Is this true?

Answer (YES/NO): YES